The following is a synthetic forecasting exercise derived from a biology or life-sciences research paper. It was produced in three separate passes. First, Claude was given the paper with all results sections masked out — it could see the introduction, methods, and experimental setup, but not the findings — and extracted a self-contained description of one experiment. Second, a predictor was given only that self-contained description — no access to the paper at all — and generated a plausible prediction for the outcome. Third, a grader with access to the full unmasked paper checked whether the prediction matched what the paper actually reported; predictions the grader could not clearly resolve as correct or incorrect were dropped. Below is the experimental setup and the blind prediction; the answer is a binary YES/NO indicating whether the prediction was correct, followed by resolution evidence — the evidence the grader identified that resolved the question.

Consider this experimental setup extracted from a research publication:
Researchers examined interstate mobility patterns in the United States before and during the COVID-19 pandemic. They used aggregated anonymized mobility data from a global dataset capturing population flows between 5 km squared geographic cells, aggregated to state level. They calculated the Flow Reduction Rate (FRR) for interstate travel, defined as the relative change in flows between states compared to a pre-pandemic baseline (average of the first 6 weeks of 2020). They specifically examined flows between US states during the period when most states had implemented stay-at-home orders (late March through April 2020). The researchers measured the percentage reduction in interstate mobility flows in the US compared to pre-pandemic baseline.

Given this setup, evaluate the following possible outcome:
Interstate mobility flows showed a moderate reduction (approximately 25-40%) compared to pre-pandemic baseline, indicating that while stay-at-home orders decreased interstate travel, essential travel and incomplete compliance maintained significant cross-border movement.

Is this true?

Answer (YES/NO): NO